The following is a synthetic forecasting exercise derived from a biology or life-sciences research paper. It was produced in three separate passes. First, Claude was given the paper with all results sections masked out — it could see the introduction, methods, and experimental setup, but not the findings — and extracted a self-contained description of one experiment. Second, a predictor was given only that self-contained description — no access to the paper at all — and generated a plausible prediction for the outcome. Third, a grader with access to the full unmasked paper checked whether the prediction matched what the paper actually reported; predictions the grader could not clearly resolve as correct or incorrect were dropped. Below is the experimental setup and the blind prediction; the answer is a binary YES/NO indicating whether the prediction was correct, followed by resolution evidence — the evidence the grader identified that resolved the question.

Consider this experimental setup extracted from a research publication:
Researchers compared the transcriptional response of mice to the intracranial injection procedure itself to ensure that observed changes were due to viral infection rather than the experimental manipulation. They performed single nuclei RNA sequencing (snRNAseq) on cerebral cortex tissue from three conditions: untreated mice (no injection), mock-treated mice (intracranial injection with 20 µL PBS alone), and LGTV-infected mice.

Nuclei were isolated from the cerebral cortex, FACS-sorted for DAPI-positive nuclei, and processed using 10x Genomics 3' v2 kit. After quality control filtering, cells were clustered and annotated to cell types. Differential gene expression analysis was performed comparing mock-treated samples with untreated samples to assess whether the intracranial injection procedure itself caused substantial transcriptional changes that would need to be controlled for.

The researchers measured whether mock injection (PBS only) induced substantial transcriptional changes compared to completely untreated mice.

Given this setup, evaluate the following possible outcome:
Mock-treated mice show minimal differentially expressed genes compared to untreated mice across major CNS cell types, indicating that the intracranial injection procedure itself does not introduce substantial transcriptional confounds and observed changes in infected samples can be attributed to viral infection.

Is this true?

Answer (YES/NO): YES